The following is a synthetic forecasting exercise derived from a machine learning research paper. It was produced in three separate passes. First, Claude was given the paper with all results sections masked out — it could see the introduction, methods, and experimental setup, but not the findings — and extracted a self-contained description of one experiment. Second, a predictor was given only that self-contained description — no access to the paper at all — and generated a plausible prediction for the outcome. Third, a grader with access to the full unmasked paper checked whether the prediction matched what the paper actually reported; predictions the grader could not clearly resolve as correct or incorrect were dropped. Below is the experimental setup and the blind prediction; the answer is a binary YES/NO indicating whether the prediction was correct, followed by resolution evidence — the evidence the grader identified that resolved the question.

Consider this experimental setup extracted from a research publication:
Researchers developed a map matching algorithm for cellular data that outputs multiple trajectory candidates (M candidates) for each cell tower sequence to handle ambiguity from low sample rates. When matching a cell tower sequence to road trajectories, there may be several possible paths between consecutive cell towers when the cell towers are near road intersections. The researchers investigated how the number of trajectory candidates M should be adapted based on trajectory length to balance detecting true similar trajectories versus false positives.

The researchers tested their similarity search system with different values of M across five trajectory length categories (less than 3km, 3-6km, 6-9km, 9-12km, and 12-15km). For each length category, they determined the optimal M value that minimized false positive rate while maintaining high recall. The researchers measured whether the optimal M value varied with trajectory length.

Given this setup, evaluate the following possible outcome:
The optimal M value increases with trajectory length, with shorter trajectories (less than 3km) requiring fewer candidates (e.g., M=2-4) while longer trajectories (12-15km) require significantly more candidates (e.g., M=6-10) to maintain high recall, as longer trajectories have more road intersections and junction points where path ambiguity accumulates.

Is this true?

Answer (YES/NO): NO